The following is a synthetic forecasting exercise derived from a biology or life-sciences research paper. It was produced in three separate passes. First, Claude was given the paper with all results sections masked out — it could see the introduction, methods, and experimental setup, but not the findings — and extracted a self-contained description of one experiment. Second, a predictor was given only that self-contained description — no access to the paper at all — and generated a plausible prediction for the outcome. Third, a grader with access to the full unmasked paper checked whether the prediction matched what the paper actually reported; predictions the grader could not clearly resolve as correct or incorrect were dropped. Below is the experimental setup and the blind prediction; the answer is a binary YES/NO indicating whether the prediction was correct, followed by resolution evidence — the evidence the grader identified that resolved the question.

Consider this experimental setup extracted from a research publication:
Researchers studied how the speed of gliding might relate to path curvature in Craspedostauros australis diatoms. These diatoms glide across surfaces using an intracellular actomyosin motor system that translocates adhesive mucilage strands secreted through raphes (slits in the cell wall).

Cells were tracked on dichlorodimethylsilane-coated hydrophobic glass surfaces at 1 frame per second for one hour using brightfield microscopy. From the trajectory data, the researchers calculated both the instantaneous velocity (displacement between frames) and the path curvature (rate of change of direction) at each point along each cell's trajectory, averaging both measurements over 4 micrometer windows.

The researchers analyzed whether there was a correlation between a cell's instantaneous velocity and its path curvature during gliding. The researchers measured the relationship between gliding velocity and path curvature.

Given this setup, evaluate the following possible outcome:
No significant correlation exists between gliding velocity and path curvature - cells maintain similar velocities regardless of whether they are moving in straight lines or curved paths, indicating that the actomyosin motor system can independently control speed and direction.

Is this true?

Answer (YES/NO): NO